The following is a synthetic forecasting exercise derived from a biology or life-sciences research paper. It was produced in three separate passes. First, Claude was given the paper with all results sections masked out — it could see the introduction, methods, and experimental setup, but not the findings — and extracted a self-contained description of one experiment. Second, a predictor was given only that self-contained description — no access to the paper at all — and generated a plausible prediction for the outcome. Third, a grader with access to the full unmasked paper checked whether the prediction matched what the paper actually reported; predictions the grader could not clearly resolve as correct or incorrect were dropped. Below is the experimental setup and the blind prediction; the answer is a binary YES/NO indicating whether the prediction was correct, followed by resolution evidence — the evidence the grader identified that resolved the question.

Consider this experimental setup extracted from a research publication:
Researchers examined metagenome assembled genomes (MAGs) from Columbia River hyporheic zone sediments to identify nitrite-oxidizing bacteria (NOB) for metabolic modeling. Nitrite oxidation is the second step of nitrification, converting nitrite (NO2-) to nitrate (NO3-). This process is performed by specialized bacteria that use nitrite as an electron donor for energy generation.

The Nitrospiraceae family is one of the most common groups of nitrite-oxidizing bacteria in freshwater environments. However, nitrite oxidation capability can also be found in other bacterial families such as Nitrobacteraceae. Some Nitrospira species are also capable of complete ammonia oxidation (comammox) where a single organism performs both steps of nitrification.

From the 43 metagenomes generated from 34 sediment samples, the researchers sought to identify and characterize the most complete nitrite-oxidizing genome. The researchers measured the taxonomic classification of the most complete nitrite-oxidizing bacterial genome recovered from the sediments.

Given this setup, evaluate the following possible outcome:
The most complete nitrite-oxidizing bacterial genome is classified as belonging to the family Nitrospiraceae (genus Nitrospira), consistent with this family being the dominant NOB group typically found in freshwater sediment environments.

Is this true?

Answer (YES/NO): YES